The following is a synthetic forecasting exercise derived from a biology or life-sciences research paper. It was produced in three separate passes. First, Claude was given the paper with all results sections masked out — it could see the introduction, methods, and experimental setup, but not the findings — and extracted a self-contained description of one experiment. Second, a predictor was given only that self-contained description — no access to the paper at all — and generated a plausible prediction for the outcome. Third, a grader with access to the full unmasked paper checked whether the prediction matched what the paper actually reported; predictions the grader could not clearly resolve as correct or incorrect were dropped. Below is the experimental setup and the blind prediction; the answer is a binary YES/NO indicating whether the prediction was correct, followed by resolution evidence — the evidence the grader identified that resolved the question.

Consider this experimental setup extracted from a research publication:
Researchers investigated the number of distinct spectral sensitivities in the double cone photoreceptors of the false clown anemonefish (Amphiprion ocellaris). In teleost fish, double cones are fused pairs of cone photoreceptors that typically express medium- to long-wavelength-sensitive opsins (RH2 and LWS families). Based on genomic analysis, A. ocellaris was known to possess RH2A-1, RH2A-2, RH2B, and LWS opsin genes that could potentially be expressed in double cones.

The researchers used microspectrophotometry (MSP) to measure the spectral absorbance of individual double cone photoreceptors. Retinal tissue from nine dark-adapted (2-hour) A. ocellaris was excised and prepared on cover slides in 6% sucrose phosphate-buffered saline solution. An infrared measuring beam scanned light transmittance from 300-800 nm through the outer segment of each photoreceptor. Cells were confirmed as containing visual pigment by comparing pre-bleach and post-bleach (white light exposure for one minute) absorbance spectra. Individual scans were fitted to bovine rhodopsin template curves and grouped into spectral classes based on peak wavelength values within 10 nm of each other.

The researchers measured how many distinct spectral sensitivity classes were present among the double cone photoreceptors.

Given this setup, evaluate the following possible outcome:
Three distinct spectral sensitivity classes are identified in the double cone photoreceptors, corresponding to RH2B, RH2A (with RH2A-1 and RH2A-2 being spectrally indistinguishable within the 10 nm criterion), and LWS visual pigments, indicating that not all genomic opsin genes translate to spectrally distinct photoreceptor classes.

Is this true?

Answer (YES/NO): NO